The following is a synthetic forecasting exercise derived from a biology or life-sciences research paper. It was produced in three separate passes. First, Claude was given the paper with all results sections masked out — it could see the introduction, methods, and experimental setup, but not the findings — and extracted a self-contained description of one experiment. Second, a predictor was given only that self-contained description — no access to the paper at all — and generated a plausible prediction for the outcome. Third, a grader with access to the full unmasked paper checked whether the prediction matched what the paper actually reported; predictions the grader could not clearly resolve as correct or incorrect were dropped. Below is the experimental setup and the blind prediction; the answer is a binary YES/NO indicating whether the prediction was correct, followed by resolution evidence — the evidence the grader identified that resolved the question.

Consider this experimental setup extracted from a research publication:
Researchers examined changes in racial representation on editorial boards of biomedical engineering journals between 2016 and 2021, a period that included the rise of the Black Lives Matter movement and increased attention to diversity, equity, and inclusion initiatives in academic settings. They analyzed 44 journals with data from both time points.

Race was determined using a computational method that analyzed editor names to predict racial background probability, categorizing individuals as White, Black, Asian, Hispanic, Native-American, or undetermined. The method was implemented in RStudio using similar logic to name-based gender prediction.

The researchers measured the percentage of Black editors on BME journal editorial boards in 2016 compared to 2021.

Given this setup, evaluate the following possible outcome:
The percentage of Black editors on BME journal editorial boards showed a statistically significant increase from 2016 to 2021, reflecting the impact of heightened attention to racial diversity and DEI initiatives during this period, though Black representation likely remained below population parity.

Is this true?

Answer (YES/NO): NO